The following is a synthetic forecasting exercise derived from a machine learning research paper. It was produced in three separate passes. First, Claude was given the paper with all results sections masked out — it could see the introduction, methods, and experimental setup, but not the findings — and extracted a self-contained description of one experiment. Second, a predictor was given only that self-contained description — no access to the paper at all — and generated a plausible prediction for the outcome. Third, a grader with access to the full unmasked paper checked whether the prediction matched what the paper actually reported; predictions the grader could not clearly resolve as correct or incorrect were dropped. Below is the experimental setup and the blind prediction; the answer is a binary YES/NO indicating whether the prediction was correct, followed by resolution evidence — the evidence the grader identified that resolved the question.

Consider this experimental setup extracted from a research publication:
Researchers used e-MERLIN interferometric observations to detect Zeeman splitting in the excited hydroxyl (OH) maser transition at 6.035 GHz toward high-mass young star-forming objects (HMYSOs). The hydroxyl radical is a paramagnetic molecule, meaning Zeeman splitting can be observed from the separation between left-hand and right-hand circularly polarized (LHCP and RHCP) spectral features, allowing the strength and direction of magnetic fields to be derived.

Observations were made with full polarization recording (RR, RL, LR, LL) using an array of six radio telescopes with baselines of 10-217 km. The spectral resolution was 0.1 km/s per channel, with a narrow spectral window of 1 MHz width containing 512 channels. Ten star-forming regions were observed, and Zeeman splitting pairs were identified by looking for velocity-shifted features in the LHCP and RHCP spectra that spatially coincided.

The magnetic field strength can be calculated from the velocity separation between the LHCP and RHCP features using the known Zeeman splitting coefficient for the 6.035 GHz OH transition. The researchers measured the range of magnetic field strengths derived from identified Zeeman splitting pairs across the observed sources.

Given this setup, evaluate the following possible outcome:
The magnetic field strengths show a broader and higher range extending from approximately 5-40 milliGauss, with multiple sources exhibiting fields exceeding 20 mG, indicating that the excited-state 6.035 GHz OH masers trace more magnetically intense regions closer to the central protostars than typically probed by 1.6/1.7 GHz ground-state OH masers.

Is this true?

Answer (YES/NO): NO